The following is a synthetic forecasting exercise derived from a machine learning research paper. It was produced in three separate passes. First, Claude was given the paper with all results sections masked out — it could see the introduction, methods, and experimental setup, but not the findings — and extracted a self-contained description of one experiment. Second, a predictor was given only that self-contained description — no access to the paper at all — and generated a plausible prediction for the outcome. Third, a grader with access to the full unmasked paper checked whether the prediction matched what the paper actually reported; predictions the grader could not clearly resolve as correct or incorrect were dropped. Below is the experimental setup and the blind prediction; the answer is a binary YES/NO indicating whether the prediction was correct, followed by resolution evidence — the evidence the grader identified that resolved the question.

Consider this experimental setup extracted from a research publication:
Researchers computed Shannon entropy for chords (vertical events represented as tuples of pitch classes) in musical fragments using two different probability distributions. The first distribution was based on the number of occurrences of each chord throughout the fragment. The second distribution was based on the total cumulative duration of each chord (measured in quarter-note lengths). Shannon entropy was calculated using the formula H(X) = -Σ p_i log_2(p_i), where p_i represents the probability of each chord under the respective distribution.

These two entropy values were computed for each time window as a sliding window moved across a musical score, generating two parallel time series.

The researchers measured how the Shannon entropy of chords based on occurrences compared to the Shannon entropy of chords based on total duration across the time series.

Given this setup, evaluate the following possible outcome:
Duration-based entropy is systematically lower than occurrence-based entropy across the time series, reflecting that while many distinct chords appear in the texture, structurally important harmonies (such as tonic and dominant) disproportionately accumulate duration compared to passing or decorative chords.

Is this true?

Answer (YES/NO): NO